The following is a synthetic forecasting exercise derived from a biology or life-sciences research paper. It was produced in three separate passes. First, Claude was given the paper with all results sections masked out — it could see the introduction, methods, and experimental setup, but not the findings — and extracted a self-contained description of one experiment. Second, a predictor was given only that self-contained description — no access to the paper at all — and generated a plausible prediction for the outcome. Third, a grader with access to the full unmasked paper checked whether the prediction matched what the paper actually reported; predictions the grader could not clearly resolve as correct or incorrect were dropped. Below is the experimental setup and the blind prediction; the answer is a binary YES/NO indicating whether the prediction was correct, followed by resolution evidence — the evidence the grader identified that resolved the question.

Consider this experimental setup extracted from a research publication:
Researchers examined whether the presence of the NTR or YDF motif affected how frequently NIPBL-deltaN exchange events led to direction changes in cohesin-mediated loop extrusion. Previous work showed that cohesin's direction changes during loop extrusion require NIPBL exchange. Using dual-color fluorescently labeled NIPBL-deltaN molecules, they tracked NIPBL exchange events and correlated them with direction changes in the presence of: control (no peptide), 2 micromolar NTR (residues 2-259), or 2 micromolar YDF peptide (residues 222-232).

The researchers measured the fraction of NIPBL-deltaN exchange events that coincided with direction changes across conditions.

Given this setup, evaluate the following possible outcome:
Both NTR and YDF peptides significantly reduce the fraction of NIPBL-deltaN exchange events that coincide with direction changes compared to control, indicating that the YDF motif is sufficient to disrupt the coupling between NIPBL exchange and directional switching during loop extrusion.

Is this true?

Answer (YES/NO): YES